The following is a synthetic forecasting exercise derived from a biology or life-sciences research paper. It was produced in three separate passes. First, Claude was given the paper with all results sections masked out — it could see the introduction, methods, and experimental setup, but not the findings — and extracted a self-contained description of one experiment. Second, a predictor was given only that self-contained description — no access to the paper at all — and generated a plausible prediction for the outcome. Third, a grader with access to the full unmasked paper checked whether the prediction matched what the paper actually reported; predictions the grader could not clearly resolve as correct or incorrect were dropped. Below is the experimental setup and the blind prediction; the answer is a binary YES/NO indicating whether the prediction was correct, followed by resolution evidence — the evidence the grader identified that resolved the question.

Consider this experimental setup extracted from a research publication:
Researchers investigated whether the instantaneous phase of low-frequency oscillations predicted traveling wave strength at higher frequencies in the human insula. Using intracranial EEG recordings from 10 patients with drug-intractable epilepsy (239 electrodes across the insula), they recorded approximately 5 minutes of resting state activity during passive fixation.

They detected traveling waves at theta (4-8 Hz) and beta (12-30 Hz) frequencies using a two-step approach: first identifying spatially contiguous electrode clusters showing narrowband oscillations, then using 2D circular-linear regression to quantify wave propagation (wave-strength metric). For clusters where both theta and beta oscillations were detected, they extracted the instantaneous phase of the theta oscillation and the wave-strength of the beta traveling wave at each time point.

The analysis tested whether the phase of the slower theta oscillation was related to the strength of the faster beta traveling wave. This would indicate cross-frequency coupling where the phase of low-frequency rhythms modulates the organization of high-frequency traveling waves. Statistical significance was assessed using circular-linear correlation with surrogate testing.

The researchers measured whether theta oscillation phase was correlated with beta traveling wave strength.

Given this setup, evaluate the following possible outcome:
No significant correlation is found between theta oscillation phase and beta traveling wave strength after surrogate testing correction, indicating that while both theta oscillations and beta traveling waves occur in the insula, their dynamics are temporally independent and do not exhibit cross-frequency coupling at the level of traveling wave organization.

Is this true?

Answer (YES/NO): YES